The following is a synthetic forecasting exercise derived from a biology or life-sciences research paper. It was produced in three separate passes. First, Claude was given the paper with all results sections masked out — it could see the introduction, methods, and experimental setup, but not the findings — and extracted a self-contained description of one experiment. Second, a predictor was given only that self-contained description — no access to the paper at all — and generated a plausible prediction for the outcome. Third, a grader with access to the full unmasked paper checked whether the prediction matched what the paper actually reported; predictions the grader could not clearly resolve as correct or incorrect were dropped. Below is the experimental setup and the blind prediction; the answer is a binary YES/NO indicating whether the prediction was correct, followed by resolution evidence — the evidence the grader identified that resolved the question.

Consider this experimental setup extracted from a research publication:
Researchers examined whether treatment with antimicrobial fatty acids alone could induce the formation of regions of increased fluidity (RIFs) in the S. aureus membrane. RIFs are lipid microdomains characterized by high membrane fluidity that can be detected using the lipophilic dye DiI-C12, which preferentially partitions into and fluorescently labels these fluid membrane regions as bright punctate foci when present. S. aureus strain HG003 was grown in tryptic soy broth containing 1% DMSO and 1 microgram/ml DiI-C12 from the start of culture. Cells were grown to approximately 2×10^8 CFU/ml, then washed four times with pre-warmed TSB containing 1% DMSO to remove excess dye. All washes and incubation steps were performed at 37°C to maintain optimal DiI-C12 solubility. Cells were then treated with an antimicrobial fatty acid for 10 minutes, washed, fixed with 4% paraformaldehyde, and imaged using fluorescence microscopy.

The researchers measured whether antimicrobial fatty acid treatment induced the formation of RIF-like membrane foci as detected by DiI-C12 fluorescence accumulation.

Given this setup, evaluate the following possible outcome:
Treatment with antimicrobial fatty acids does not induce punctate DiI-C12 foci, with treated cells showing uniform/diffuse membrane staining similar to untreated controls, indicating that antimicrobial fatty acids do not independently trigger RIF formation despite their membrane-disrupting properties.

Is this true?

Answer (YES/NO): NO